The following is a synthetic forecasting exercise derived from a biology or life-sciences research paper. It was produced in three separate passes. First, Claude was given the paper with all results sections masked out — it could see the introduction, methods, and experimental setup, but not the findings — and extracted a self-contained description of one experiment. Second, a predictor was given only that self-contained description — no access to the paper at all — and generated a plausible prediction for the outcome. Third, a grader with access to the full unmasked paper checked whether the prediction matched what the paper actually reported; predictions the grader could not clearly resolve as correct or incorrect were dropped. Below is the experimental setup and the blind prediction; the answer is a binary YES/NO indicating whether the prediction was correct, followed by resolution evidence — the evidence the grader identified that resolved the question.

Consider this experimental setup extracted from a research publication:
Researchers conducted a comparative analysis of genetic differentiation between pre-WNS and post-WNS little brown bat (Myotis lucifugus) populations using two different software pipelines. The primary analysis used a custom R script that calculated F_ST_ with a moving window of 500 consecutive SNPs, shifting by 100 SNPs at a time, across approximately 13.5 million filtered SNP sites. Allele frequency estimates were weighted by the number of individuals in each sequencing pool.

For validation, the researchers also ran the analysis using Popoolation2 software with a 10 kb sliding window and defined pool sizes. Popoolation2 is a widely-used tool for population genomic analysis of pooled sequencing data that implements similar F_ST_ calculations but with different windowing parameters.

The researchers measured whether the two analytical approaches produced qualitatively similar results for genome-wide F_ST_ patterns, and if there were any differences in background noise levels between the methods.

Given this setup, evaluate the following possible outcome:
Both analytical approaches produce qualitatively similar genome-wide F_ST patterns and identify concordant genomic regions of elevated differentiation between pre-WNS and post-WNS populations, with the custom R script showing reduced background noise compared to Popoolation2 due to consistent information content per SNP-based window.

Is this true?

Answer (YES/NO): NO